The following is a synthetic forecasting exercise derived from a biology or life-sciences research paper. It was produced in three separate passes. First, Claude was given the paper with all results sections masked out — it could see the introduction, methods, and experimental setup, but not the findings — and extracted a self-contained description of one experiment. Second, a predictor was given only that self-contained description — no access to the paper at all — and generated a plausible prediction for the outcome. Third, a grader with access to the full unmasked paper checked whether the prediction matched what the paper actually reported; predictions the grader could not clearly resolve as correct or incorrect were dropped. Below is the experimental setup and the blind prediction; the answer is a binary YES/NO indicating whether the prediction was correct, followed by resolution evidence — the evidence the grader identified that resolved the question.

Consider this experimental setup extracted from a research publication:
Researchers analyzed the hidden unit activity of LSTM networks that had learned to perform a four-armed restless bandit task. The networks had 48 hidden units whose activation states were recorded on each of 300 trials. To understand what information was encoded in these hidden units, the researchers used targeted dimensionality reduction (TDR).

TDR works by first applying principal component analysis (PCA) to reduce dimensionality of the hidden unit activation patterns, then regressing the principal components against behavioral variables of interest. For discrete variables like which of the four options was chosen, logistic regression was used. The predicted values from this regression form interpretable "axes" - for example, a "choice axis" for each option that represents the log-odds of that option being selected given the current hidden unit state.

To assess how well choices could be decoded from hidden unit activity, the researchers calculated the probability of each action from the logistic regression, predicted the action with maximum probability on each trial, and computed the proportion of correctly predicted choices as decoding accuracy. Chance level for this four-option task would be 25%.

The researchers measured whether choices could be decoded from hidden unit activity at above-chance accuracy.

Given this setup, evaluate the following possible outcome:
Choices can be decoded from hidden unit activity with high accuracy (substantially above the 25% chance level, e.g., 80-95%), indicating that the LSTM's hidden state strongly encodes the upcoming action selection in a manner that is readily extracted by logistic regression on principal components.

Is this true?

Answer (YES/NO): NO